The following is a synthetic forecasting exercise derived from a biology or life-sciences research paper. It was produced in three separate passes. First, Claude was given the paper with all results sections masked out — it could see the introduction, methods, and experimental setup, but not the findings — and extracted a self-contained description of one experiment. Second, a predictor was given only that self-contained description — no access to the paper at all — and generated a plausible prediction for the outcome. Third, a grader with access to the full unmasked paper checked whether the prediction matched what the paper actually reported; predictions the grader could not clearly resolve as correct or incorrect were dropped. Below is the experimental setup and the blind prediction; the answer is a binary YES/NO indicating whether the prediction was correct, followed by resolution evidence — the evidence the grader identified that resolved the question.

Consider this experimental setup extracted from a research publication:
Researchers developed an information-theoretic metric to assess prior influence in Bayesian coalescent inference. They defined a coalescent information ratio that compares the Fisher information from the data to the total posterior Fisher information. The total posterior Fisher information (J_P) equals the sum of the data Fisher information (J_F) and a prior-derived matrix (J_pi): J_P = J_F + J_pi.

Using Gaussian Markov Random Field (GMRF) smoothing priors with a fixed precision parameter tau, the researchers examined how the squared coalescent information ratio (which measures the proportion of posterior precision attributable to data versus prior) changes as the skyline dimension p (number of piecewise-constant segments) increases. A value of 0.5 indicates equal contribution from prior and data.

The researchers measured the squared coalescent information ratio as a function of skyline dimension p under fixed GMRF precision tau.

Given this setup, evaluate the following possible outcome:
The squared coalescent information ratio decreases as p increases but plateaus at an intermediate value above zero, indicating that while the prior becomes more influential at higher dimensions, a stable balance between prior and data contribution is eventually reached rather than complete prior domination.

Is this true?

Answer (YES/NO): NO